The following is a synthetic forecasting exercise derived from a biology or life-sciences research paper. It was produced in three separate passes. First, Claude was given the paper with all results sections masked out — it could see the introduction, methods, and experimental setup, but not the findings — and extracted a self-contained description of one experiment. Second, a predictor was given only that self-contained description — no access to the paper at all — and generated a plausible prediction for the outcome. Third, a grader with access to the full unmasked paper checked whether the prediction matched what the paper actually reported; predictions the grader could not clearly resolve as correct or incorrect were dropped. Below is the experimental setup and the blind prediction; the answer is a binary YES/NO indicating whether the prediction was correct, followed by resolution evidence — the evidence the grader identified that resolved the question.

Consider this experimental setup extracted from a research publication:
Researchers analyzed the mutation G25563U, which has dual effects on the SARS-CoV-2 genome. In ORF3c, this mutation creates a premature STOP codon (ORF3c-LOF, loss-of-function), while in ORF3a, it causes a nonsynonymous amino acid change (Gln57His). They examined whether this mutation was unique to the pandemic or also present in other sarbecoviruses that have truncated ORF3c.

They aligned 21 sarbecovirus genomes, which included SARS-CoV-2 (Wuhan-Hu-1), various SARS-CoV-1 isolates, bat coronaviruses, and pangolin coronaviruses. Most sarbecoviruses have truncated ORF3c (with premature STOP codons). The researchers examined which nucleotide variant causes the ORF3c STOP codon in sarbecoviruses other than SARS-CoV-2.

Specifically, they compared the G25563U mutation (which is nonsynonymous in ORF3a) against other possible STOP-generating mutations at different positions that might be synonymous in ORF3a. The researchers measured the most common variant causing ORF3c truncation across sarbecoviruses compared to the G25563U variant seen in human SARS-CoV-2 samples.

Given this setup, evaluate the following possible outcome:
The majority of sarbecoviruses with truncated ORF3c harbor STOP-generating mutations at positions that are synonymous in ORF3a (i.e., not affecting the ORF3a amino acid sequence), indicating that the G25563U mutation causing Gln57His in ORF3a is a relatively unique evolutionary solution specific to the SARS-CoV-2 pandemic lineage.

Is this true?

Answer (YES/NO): YES